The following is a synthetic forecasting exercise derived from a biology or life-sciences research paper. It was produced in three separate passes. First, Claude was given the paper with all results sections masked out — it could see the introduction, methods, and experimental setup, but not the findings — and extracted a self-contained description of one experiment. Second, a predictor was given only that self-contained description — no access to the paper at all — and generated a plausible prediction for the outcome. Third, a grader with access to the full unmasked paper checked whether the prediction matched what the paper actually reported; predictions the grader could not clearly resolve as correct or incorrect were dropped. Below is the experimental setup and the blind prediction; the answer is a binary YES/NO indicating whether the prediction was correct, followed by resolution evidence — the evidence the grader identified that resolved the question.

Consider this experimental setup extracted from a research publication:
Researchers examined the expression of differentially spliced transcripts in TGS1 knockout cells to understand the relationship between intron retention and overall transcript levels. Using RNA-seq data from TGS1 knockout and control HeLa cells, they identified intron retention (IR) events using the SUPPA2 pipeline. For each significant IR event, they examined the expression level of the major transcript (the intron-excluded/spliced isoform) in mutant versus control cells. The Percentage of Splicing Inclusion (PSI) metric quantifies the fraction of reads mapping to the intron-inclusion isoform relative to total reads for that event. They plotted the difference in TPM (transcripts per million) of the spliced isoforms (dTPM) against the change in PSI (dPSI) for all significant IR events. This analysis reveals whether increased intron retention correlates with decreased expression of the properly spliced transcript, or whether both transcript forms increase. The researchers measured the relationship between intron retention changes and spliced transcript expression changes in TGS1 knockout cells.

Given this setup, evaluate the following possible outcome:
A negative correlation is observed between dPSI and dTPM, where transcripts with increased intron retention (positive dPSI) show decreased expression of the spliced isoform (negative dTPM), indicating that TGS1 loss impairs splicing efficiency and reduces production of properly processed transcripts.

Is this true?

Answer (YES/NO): NO